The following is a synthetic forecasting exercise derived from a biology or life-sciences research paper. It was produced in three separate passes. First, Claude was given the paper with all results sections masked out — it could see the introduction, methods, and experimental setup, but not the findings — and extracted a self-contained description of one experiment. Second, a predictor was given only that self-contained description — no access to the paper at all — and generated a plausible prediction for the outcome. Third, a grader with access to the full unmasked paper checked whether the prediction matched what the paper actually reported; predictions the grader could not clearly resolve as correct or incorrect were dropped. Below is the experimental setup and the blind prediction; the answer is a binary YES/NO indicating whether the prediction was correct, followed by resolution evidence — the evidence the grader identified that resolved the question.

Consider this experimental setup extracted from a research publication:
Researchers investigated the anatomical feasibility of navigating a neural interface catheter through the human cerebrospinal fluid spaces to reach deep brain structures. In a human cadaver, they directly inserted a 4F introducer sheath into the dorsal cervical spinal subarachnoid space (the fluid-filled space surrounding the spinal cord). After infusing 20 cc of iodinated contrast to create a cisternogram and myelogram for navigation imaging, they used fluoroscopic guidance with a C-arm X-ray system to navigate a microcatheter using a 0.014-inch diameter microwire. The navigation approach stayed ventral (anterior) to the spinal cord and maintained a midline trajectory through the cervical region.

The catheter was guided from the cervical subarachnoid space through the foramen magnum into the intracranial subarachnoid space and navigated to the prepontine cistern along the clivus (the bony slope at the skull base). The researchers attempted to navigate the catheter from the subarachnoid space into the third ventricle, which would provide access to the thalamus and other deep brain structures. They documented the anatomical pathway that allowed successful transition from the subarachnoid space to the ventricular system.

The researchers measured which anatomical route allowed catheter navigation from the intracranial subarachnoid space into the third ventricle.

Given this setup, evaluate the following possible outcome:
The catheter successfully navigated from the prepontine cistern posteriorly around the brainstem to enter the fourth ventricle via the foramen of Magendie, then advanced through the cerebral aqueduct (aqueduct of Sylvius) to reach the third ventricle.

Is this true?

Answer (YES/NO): NO